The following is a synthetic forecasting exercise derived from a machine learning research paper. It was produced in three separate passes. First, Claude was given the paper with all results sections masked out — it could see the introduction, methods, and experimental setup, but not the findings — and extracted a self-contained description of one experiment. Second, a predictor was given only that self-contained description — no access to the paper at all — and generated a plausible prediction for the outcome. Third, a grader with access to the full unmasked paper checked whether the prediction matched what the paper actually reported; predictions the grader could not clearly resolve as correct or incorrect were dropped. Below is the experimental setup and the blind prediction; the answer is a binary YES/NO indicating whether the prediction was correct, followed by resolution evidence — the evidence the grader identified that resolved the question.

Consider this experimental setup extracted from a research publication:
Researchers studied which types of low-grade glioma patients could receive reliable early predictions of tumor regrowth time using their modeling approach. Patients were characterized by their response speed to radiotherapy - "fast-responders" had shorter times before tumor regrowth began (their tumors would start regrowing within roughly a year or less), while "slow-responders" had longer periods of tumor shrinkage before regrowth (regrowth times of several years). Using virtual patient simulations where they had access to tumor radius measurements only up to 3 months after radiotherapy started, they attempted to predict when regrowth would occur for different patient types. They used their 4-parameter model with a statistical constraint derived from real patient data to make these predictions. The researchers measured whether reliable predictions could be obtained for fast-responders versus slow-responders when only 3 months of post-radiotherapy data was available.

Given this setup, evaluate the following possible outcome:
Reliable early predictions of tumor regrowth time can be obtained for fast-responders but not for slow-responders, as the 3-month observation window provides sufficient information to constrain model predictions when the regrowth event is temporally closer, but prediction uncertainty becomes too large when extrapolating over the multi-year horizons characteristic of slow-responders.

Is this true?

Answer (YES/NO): YES